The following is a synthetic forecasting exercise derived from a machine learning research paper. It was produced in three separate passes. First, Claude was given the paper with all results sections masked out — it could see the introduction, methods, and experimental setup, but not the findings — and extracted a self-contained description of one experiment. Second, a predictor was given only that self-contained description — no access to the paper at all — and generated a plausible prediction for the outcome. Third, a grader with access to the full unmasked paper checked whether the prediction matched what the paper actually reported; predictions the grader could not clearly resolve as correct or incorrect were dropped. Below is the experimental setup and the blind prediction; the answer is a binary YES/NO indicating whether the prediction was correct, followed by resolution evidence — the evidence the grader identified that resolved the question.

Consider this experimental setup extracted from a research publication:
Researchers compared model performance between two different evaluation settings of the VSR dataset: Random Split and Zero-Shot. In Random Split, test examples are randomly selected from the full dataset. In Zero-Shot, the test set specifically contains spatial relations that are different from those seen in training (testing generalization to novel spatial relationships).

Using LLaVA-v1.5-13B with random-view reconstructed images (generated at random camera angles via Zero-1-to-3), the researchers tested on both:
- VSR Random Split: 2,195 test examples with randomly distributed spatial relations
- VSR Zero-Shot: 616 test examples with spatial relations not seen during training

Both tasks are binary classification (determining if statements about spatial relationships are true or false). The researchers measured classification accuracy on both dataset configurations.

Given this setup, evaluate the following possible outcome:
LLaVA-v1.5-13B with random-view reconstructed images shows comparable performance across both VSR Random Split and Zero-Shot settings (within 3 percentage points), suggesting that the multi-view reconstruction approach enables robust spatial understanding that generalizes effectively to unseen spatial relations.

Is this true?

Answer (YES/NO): NO